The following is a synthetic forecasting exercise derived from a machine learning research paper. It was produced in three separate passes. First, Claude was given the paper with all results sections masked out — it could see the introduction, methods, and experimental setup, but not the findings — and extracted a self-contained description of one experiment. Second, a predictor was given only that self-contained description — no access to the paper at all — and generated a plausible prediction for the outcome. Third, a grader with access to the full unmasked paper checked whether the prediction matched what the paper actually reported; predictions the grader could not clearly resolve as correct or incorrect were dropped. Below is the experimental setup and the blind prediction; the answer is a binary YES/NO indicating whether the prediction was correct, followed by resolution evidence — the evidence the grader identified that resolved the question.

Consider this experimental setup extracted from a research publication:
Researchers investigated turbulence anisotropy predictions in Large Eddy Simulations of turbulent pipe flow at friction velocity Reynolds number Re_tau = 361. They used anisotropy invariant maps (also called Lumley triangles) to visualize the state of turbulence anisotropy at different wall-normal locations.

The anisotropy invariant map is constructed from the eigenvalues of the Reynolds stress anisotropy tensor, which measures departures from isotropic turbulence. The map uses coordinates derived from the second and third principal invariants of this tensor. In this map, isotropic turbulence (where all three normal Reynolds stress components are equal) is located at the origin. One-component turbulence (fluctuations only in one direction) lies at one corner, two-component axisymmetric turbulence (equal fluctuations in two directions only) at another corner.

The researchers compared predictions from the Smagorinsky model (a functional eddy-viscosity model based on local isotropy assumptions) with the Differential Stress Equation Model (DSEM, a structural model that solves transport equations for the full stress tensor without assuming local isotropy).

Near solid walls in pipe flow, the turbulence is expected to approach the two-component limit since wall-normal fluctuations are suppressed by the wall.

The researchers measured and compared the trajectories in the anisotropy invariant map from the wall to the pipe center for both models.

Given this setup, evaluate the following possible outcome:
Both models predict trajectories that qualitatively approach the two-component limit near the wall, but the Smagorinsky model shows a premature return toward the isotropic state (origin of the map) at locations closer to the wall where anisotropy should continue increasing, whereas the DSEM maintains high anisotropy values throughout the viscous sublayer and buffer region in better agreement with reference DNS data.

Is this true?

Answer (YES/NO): NO